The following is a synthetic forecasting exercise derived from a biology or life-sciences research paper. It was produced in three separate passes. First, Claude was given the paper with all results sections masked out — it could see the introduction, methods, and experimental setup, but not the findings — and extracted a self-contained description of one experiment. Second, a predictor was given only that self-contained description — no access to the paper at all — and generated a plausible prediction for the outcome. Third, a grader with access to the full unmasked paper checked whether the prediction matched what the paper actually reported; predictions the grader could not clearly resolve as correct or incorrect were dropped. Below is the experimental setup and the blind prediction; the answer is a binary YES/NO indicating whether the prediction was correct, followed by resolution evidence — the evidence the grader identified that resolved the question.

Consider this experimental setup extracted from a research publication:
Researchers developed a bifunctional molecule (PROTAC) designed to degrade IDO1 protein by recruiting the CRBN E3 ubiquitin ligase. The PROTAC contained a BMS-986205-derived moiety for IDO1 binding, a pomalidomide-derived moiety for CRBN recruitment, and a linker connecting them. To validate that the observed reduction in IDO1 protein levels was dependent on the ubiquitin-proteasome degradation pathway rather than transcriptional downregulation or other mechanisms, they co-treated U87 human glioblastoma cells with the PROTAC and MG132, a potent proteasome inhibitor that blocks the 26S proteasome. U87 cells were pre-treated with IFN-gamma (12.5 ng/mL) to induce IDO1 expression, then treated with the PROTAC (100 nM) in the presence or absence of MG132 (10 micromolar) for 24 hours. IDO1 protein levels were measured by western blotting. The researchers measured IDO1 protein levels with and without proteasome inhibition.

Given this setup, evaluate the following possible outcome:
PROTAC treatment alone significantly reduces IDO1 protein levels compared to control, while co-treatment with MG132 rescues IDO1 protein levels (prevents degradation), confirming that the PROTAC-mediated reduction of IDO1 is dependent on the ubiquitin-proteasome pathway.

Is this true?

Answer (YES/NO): YES